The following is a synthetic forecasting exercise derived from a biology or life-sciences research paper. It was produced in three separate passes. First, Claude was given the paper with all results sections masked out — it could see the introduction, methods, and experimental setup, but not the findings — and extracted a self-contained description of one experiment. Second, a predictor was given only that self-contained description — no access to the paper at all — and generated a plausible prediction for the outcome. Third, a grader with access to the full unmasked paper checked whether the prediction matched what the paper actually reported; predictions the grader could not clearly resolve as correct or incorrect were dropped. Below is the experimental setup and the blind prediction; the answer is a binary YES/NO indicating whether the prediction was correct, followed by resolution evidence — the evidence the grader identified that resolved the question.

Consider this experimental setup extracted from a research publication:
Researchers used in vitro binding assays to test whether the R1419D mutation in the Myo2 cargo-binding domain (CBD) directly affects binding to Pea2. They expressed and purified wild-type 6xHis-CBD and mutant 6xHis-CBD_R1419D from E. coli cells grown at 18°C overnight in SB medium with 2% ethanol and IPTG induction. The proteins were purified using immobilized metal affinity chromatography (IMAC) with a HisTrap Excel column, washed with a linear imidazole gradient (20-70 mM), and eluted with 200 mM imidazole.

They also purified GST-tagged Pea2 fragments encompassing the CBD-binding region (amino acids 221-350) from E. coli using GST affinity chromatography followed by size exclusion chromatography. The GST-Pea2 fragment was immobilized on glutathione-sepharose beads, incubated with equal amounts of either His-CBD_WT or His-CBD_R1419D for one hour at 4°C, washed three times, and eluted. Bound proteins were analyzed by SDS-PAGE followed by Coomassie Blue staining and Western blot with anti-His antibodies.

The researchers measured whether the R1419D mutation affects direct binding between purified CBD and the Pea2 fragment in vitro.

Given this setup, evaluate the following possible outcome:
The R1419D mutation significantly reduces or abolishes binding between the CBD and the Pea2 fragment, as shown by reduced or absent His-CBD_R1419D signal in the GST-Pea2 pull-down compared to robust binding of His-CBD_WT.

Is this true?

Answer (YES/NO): YES